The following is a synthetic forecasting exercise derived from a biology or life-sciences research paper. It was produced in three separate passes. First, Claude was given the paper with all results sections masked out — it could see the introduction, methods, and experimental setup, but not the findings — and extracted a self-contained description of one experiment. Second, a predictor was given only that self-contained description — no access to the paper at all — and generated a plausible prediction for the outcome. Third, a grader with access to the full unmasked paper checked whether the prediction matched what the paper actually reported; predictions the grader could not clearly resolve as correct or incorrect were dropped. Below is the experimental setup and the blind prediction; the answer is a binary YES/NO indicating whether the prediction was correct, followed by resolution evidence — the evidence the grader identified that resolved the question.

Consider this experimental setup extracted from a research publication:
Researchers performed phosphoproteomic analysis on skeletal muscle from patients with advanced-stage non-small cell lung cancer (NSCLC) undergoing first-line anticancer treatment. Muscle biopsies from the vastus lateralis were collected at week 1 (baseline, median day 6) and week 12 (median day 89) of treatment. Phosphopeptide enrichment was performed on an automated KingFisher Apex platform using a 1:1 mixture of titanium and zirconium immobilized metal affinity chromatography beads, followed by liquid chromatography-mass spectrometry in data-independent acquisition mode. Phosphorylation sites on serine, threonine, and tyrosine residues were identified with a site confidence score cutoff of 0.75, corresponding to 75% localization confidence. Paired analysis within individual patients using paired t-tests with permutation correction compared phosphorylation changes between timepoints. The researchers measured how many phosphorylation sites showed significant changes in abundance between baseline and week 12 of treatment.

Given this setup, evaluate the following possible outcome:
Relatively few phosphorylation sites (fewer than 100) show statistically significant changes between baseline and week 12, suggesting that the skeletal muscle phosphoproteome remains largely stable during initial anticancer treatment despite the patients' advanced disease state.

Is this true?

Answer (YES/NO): NO